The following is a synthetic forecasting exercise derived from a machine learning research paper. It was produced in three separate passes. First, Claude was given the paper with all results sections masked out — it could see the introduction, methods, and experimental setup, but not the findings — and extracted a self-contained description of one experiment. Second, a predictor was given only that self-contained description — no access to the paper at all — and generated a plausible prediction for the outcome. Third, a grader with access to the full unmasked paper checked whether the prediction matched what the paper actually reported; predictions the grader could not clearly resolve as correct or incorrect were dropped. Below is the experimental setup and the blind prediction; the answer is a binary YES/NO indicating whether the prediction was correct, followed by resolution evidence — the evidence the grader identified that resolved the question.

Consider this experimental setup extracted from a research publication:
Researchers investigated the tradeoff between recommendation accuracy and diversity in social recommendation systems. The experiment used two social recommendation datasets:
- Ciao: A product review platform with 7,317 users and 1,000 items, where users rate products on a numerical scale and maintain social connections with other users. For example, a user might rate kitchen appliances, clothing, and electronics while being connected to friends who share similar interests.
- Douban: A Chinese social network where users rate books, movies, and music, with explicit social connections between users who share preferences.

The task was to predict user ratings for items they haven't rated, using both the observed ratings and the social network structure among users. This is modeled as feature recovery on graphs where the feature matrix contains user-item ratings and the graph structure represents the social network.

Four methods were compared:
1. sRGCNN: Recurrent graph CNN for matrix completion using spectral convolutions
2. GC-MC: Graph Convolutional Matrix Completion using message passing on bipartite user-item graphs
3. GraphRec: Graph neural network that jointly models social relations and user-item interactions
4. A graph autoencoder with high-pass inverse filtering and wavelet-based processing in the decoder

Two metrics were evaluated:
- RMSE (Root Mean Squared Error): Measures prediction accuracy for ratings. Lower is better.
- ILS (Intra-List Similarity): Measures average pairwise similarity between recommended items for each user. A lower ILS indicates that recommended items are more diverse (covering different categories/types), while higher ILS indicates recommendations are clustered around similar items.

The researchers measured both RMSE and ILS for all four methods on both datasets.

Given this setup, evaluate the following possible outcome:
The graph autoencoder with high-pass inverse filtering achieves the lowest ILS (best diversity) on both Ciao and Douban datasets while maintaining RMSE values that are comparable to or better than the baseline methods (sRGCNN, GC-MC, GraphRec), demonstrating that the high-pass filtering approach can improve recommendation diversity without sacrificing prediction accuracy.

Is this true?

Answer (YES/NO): YES